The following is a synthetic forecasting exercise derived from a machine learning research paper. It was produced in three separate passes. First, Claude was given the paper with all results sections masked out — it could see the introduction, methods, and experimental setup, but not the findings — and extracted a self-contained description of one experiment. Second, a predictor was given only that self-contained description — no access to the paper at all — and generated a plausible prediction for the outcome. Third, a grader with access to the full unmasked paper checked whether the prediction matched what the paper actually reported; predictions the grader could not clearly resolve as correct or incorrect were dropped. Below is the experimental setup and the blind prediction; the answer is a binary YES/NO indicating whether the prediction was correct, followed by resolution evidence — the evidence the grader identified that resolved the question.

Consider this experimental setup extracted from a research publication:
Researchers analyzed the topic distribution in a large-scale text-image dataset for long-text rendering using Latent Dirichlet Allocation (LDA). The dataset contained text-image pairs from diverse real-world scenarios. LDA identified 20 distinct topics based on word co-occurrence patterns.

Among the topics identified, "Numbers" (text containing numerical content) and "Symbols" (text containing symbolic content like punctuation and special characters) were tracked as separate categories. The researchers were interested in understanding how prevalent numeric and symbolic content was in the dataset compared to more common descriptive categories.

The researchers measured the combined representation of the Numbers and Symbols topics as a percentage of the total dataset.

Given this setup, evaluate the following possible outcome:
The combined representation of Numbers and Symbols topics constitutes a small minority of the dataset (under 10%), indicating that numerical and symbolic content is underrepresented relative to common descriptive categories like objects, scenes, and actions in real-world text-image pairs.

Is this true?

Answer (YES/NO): YES